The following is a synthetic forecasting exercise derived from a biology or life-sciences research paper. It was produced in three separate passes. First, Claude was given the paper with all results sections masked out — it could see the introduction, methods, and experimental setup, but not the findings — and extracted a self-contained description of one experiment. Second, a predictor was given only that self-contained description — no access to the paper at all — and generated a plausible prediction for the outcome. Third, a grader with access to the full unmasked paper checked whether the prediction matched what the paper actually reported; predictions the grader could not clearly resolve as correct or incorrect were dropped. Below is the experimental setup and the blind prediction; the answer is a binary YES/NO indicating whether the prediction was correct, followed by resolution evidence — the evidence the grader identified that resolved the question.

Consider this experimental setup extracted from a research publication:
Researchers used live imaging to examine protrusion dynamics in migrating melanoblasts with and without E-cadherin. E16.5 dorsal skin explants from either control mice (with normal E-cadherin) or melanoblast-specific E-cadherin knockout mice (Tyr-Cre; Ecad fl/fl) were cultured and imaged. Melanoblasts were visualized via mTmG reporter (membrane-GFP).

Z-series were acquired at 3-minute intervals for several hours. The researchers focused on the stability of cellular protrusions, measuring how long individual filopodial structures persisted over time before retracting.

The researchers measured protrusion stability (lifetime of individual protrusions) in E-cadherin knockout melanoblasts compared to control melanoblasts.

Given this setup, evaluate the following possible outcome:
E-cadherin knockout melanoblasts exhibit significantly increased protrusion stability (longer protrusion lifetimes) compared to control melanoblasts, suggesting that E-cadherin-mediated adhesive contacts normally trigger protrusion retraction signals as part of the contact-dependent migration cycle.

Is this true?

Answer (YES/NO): NO